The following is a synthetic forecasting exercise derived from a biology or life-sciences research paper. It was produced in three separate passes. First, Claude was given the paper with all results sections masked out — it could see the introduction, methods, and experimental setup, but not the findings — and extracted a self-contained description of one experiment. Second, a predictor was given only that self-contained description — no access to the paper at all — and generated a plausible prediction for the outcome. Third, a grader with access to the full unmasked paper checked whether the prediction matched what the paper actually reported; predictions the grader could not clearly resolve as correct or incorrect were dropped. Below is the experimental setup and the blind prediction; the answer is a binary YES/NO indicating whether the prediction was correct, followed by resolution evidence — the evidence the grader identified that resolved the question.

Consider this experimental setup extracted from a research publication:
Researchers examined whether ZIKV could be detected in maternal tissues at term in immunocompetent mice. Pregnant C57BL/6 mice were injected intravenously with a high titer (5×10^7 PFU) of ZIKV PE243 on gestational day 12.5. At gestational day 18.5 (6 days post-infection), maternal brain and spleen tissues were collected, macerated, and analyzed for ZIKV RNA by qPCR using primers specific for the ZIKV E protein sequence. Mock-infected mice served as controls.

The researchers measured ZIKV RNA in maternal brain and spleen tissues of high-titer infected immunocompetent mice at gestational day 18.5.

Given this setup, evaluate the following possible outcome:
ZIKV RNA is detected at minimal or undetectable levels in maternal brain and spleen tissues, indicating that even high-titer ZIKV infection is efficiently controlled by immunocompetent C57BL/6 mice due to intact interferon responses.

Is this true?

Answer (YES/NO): NO